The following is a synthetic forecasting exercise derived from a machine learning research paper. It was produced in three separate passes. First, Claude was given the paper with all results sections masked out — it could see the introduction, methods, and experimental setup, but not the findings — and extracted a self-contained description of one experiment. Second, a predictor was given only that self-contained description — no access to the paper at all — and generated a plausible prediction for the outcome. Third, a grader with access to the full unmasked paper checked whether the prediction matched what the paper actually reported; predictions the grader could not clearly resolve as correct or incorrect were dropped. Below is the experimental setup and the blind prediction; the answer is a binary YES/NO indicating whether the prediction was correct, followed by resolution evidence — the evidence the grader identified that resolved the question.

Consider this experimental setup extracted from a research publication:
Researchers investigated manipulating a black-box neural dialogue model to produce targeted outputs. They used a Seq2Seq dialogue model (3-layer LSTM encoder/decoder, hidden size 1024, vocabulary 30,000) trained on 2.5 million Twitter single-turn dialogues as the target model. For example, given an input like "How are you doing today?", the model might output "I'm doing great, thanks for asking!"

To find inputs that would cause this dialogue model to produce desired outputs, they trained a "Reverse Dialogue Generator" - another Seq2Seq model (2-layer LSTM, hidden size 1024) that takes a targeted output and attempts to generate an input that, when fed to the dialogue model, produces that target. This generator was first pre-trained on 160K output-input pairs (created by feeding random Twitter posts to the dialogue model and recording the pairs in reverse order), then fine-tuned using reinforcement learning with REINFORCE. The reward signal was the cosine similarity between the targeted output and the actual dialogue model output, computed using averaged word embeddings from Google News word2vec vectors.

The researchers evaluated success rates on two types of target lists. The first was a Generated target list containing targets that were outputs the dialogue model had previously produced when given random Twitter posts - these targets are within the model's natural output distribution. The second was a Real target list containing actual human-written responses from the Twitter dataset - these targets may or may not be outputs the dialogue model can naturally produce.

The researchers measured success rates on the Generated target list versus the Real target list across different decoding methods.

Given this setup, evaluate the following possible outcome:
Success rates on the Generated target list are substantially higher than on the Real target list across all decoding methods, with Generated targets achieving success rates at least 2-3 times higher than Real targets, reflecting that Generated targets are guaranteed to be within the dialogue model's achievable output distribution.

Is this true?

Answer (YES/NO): NO